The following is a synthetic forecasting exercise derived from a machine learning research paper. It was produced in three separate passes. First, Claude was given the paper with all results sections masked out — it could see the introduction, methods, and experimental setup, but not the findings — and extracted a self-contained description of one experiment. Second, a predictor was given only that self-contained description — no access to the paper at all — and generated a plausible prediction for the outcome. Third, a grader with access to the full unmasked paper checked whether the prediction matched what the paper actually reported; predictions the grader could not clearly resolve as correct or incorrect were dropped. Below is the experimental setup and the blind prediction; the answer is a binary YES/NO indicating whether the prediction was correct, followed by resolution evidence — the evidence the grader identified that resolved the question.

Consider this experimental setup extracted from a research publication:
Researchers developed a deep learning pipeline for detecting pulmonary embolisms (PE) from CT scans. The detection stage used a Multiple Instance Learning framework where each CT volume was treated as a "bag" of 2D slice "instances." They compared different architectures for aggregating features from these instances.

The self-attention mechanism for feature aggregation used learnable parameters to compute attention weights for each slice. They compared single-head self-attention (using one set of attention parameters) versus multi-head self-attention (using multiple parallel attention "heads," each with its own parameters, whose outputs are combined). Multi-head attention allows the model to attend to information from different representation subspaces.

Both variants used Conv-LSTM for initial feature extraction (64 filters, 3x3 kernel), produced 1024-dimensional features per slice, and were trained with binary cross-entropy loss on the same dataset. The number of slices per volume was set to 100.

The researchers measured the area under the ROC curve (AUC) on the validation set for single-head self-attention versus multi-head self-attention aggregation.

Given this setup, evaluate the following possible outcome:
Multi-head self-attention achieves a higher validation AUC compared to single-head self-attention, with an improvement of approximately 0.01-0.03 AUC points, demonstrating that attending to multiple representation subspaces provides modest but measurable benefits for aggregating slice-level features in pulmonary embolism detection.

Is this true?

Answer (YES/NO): YES